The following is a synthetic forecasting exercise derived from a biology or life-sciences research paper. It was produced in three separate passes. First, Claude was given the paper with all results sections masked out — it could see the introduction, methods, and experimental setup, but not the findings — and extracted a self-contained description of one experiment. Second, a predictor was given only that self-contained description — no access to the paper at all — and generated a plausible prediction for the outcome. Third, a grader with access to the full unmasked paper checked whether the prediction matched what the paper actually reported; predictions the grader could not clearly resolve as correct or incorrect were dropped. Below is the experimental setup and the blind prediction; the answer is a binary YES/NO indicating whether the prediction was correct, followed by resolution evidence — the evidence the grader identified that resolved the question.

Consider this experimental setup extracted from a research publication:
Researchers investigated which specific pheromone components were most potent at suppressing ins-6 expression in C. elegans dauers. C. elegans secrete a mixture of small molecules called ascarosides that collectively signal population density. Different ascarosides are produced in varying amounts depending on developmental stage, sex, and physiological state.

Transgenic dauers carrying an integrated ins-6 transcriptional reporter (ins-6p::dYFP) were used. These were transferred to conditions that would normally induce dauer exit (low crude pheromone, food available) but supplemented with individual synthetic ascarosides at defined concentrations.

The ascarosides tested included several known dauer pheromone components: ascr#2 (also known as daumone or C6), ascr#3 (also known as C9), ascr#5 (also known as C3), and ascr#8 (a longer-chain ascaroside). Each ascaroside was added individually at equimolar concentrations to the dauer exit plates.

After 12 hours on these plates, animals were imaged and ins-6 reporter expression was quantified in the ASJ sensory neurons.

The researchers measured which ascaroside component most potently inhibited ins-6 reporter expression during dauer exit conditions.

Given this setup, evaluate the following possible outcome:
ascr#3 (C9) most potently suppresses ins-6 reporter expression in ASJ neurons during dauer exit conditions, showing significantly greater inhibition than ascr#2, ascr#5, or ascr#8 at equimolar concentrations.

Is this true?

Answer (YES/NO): NO